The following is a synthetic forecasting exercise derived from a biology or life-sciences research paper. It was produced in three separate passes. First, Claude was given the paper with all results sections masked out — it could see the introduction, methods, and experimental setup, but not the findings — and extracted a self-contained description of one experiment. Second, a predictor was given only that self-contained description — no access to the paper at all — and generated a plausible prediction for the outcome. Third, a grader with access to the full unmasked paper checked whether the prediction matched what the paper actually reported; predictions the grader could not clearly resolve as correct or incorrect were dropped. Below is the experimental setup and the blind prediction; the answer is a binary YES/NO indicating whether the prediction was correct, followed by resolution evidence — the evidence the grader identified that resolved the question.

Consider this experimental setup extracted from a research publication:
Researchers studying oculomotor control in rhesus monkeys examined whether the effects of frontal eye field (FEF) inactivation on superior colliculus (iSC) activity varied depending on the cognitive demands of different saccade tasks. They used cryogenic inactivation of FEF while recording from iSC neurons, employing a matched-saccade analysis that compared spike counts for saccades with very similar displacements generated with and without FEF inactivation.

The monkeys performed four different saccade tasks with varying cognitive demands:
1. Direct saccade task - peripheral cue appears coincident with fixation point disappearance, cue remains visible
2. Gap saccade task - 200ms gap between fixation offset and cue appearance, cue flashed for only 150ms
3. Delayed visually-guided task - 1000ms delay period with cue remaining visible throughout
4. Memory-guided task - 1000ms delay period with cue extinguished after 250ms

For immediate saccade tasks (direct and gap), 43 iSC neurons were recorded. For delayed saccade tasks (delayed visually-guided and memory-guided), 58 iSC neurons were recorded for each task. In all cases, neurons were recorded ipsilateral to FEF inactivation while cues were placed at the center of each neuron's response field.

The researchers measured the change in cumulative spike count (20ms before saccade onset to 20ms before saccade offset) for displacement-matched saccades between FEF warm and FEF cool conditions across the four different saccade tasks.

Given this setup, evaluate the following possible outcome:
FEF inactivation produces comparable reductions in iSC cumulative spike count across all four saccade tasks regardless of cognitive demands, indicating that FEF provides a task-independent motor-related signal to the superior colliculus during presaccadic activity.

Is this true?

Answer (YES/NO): NO